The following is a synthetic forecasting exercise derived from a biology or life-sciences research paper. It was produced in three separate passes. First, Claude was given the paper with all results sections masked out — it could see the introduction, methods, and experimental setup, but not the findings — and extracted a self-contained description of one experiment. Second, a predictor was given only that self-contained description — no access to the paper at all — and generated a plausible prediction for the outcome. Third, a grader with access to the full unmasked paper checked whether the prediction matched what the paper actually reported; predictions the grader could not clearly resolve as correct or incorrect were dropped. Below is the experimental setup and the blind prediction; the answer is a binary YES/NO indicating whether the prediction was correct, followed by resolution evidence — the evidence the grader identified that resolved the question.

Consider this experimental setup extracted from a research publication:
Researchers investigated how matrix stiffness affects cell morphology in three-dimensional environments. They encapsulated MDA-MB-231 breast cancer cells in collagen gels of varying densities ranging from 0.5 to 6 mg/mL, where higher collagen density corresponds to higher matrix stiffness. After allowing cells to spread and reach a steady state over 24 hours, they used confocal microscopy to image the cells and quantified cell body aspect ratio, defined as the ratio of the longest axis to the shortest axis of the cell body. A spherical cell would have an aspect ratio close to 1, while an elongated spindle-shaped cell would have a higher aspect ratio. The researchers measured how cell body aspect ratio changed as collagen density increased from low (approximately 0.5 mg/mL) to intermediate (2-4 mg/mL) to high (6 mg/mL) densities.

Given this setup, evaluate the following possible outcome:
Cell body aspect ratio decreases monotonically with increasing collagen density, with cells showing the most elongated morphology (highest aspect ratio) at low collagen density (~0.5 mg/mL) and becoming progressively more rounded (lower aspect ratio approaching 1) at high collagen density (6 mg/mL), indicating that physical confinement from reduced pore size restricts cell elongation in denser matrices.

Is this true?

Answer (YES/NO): NO